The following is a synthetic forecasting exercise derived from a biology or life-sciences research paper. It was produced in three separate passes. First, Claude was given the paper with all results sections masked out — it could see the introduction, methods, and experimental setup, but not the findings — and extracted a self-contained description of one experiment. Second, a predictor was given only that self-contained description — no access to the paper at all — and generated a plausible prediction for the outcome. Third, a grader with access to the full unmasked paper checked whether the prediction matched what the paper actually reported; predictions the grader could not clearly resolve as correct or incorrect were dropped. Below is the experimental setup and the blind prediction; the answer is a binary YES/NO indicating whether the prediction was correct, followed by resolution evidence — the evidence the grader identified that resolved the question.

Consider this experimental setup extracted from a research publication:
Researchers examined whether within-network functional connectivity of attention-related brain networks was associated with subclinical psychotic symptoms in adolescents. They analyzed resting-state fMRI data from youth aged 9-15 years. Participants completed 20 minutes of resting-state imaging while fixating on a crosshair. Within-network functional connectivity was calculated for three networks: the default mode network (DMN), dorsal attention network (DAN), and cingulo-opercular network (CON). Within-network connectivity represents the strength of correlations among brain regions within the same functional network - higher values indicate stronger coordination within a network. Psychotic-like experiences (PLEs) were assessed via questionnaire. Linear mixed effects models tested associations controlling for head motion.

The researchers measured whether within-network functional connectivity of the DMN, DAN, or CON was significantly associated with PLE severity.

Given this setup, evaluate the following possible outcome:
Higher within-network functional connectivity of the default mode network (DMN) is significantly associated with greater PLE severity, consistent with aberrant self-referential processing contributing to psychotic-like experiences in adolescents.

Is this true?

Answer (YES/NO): NO